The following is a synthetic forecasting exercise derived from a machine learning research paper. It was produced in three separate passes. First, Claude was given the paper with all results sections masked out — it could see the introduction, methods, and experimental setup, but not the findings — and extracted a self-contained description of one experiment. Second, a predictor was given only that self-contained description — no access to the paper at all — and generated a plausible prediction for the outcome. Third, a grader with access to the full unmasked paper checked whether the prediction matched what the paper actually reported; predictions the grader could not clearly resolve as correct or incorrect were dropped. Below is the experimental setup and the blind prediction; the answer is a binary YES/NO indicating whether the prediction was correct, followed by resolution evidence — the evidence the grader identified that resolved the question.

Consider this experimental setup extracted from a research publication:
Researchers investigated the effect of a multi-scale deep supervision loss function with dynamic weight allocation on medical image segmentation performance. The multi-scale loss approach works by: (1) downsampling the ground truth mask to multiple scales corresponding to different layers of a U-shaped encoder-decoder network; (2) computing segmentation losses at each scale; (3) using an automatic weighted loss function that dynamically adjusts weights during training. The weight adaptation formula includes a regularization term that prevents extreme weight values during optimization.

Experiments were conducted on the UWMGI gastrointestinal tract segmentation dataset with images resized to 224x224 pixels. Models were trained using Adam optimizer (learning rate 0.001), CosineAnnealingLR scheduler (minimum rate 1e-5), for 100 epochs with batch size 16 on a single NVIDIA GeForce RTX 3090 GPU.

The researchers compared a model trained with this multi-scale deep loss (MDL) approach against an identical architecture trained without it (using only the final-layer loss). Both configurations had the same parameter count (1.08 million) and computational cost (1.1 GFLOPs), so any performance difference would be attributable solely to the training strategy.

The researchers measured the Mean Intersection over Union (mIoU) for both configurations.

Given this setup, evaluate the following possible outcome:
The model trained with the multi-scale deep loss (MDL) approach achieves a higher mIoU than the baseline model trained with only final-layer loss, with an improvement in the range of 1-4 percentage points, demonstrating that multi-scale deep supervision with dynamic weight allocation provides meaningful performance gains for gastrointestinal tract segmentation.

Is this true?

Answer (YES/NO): YES